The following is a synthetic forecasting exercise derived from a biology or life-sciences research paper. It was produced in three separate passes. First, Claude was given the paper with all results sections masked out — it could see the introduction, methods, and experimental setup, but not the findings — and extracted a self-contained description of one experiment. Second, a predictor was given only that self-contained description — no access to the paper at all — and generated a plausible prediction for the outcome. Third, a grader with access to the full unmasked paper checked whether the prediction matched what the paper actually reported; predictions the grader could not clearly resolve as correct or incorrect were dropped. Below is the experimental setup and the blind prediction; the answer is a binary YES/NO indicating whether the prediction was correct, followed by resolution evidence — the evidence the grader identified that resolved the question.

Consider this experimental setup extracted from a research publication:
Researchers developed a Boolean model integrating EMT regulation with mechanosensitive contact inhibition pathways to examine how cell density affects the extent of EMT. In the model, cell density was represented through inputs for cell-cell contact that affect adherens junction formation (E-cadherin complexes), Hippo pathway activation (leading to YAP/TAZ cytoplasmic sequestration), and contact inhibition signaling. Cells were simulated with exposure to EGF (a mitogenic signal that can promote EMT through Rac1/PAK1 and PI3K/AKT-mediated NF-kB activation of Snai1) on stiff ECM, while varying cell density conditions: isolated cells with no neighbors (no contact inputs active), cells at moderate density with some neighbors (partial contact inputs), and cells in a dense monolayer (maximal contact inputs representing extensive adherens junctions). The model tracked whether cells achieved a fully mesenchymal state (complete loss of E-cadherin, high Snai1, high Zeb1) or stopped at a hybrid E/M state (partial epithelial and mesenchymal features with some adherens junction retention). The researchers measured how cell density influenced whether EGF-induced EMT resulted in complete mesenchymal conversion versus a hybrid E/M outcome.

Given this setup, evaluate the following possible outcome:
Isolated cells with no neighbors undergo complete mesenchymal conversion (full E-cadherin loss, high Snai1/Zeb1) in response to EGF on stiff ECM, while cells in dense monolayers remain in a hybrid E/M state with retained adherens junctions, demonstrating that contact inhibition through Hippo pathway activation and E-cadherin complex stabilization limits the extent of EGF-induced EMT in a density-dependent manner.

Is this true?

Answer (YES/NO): NO